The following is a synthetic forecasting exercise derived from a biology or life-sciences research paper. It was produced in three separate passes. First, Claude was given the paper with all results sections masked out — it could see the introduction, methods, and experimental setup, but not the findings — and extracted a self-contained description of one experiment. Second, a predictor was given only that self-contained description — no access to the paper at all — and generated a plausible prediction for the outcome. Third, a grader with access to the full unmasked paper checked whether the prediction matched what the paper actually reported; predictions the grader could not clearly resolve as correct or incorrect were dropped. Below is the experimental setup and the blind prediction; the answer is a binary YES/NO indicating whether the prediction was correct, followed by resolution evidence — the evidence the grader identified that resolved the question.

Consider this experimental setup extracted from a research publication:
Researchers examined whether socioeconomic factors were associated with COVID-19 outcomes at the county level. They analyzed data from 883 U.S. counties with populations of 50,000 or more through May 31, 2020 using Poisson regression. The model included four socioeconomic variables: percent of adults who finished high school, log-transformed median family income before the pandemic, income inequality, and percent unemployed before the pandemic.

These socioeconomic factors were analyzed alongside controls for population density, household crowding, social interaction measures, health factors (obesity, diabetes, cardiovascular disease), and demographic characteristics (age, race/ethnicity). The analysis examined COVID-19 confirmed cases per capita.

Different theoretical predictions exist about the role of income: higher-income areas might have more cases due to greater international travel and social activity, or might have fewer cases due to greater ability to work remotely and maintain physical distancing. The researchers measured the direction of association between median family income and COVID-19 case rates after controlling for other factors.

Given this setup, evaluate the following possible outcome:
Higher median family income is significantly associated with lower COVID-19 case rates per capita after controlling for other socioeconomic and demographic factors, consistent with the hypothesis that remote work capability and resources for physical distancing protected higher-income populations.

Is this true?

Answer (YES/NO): NO